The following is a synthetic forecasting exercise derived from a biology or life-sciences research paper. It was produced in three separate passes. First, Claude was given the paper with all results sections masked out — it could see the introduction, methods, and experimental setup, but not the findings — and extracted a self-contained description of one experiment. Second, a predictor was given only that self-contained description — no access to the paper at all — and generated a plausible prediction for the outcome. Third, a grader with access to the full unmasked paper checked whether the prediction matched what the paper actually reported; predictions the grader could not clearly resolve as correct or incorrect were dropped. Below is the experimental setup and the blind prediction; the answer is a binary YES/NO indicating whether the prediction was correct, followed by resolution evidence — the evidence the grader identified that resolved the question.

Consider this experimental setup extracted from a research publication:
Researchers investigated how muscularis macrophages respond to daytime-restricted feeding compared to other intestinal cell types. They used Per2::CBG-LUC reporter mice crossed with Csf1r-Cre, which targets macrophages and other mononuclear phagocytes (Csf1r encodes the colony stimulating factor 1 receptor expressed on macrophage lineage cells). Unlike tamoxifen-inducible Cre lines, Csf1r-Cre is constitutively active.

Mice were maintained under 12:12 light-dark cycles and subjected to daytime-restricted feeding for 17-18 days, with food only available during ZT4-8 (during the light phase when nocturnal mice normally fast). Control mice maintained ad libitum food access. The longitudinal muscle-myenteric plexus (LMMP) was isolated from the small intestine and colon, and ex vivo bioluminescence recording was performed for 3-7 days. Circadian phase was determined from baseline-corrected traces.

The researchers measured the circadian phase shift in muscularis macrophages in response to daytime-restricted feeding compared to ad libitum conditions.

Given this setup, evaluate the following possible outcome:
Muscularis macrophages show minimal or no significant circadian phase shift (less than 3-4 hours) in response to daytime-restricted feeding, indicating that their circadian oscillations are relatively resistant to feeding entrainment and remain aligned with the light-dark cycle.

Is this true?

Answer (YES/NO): NO